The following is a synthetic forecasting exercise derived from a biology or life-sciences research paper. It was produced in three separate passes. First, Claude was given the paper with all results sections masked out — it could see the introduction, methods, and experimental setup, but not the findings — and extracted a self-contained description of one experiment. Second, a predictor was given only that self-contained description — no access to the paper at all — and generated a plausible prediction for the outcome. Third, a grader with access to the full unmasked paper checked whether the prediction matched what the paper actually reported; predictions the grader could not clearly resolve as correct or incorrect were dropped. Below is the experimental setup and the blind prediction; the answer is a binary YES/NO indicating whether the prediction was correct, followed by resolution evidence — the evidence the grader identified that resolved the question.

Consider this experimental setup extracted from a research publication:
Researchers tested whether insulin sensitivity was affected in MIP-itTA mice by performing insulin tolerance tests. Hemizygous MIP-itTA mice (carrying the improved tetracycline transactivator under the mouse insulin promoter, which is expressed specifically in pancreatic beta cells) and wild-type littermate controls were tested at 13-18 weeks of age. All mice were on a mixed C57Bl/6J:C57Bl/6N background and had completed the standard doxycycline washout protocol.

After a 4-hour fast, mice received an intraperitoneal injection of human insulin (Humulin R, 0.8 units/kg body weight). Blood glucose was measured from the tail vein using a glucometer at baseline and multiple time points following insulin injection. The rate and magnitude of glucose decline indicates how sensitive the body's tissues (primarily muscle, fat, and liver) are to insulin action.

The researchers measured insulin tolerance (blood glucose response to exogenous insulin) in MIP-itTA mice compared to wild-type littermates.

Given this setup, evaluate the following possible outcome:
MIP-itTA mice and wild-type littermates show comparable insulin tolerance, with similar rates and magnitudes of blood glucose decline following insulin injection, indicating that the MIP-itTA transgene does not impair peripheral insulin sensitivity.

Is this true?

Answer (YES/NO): YES